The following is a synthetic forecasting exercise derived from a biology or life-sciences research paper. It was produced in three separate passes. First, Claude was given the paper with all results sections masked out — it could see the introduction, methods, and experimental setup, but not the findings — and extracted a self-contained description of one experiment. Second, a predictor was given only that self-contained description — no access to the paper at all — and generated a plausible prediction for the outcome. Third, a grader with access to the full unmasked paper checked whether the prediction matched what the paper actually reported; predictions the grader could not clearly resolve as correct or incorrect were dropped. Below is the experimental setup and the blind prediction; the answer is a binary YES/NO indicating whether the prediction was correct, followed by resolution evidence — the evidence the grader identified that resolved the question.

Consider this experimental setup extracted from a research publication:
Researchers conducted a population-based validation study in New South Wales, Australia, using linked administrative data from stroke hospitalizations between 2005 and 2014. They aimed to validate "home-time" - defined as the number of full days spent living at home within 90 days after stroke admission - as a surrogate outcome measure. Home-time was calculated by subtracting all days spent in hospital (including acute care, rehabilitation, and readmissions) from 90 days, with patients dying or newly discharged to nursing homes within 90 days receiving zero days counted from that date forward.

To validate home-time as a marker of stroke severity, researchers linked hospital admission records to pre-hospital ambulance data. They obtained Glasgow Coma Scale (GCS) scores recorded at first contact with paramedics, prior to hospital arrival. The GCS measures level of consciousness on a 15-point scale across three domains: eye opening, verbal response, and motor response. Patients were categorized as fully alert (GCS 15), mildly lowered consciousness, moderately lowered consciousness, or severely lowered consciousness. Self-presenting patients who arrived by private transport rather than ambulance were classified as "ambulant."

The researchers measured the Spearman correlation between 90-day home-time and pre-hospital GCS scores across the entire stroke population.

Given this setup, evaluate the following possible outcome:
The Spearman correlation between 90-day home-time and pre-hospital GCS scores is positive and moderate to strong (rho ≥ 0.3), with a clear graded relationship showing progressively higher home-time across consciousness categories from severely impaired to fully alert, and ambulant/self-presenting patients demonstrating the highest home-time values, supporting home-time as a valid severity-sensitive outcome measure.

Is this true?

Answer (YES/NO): NO